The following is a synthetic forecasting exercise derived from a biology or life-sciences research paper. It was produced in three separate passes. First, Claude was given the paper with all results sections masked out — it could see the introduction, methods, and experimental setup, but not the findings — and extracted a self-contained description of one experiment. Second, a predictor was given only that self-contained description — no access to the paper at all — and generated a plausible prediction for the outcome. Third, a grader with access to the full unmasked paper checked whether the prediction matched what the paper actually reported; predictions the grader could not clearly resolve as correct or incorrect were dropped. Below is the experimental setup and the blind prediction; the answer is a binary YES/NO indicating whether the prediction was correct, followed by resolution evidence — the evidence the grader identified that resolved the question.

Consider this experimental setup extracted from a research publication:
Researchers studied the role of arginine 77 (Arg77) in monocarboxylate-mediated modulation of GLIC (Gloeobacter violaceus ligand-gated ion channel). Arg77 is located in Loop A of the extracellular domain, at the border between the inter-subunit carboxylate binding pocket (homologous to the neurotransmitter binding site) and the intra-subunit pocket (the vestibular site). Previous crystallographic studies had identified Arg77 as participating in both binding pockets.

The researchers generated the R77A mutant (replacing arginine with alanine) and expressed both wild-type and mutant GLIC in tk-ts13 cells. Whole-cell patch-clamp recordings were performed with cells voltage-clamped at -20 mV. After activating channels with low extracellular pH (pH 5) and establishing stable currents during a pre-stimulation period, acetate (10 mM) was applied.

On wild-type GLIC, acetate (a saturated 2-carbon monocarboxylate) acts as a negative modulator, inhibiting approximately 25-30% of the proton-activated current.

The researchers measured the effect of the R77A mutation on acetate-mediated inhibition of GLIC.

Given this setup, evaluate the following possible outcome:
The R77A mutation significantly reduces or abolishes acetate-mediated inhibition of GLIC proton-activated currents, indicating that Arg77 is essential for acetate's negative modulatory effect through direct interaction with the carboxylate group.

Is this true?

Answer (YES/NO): YES